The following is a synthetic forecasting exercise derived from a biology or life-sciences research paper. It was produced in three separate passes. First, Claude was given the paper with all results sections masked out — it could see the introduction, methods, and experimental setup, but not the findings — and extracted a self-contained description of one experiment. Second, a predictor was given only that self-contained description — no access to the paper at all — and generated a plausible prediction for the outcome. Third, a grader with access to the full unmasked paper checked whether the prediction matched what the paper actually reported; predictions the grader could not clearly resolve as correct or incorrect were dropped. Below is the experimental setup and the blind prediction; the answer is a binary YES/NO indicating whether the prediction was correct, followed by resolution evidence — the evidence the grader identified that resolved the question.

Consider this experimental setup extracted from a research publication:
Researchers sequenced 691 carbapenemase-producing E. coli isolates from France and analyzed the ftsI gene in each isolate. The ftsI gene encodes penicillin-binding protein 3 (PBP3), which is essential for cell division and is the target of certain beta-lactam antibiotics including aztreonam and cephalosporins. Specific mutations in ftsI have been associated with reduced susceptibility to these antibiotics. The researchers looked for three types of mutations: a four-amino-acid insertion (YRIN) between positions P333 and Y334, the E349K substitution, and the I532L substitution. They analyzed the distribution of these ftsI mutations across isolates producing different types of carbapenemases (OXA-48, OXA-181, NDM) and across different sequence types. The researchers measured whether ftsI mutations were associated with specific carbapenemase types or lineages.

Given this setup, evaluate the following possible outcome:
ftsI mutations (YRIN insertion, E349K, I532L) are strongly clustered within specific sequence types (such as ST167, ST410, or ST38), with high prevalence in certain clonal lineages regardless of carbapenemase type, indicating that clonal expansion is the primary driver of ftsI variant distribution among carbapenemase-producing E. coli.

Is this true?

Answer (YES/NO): NO